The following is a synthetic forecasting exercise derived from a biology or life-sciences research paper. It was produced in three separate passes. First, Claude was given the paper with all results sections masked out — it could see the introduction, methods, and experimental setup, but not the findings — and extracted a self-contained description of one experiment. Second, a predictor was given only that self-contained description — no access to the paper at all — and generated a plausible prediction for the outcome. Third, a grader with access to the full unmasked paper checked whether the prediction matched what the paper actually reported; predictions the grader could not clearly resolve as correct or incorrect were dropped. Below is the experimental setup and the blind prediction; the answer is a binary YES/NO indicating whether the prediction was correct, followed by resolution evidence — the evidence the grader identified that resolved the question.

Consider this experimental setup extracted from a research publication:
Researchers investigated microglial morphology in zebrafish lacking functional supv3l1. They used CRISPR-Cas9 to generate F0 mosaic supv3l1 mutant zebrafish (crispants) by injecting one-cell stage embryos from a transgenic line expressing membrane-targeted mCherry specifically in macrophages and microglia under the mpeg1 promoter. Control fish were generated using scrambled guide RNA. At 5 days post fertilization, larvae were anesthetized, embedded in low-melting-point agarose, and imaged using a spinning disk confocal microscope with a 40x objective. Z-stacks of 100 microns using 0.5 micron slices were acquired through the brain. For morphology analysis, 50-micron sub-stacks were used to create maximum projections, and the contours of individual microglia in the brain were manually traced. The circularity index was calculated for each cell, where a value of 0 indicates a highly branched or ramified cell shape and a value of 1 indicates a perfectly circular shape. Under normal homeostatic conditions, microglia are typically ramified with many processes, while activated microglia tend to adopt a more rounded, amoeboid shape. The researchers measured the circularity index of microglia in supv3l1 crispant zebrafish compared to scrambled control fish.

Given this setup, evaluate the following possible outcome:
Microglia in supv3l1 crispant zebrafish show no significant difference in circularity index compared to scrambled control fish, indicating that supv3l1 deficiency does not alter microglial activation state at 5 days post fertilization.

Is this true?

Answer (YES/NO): NO